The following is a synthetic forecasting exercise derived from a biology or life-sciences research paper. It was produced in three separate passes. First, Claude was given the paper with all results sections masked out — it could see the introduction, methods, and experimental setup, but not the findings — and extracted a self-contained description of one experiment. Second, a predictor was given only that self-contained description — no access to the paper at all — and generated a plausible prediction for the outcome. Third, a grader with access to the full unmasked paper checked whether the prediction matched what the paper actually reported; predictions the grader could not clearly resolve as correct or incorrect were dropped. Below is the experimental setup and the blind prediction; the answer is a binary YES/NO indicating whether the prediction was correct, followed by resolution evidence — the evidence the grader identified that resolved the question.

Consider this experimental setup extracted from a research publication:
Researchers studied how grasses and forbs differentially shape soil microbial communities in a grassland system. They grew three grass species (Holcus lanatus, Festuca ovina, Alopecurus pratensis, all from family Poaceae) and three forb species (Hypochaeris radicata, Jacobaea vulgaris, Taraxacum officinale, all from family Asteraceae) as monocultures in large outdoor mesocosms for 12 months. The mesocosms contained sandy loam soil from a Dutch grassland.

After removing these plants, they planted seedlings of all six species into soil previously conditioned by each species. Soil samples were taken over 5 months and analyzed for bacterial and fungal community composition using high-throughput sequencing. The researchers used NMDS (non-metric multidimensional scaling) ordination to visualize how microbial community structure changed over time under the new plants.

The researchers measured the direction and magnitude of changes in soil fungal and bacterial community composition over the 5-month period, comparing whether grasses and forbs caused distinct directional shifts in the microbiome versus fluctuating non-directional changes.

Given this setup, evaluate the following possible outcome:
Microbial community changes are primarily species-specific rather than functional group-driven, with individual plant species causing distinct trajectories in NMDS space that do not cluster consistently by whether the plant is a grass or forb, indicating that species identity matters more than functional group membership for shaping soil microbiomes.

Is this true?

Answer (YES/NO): NO